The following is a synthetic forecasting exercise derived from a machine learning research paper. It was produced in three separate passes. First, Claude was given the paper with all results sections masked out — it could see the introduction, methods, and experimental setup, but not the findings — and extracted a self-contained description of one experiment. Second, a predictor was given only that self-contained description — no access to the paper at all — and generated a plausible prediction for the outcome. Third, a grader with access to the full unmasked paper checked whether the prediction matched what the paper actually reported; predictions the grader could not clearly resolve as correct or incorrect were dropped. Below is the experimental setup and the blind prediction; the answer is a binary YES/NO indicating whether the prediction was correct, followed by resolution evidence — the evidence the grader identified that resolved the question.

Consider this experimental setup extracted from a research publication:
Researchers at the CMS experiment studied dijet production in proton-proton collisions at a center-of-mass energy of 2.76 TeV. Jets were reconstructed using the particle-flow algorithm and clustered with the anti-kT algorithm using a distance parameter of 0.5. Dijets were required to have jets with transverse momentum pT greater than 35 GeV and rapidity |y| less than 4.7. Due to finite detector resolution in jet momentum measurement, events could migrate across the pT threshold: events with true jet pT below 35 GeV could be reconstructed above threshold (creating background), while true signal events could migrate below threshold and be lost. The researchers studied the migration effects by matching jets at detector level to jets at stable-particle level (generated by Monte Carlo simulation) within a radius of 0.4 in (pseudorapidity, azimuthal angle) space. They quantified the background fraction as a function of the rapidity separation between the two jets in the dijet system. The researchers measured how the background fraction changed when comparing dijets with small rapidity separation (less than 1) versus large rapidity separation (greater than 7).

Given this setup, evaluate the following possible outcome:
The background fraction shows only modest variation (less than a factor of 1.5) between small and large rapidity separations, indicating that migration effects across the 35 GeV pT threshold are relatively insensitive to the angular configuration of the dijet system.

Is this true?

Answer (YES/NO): NO